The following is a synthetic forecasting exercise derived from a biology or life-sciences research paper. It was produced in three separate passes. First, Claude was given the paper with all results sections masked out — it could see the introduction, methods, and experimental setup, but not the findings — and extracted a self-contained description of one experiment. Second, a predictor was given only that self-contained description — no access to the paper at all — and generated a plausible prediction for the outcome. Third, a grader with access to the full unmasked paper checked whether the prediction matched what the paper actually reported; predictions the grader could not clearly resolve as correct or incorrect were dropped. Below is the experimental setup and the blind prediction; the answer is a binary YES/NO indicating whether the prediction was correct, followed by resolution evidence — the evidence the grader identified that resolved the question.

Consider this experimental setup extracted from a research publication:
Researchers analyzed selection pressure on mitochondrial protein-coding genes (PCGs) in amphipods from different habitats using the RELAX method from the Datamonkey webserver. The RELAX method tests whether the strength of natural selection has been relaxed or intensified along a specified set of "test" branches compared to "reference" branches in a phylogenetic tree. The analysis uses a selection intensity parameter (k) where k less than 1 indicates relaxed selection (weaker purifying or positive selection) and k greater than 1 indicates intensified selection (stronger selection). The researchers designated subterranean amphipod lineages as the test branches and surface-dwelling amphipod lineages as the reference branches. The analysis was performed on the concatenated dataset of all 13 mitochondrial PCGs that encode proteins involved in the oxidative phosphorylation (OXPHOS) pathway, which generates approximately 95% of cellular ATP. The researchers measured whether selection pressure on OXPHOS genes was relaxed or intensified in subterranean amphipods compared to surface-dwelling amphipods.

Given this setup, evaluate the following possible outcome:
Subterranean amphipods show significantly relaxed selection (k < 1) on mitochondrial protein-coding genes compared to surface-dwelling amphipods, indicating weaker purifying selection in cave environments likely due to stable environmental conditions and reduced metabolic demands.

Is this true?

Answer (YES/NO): NO